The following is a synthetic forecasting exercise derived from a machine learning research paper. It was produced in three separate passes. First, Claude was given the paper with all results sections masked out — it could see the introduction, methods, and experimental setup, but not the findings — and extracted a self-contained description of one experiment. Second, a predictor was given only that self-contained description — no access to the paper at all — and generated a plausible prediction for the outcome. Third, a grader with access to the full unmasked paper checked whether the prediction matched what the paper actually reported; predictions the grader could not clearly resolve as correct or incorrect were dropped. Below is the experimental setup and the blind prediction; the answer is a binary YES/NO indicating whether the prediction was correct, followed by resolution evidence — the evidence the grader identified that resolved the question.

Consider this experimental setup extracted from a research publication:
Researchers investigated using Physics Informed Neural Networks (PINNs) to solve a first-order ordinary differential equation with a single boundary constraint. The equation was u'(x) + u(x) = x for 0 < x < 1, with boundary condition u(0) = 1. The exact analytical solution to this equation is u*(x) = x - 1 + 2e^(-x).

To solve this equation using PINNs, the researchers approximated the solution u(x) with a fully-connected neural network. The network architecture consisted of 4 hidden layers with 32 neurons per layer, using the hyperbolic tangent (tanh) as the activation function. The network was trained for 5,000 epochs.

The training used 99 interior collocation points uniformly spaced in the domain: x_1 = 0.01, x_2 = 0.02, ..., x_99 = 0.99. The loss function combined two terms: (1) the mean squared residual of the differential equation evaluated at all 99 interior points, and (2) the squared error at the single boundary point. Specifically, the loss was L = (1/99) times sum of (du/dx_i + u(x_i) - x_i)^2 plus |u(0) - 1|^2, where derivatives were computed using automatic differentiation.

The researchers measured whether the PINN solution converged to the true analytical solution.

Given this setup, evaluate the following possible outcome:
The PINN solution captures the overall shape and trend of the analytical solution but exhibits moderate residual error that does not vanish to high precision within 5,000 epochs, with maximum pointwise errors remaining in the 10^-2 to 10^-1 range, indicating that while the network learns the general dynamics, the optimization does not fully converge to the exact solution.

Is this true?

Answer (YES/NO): NO